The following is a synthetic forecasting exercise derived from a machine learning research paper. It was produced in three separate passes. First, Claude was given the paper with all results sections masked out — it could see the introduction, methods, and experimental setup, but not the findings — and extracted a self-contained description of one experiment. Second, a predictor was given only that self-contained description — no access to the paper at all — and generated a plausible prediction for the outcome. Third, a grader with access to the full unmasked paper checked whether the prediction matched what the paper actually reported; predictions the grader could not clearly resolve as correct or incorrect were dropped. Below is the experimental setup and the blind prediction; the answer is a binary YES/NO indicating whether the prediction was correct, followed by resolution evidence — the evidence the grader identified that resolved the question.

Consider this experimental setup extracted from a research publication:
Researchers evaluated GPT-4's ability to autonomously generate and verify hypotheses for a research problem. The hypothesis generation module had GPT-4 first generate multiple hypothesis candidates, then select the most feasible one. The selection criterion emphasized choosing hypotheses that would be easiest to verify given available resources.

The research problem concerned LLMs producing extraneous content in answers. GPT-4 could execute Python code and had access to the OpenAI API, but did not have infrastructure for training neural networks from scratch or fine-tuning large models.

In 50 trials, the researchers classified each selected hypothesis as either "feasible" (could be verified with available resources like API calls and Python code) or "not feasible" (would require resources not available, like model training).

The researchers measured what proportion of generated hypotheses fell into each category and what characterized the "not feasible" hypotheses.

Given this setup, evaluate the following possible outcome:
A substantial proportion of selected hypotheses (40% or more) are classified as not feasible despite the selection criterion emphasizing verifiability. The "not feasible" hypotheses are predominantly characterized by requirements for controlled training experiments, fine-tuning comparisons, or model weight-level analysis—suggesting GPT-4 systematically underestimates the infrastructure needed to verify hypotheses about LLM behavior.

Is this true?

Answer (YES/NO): NO